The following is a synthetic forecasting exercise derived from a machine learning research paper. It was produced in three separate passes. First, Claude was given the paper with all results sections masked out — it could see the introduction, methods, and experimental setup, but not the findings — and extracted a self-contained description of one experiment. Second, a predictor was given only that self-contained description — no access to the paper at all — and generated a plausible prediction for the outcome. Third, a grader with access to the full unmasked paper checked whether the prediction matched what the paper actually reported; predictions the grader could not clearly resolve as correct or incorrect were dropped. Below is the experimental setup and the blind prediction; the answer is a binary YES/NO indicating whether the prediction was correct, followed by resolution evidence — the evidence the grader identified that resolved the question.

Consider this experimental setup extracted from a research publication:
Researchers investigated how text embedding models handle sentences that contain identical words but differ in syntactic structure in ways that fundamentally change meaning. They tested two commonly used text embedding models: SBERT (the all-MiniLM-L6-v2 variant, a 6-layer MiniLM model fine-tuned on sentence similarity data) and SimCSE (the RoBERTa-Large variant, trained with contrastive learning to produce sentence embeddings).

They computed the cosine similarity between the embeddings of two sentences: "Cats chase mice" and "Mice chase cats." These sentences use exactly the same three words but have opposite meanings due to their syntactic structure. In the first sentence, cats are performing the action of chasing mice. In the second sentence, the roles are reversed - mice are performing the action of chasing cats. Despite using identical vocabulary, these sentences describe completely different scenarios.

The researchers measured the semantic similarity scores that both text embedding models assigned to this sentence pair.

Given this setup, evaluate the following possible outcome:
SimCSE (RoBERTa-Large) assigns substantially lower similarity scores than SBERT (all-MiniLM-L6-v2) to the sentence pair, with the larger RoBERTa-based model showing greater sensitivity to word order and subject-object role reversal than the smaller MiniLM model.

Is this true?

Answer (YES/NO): NO